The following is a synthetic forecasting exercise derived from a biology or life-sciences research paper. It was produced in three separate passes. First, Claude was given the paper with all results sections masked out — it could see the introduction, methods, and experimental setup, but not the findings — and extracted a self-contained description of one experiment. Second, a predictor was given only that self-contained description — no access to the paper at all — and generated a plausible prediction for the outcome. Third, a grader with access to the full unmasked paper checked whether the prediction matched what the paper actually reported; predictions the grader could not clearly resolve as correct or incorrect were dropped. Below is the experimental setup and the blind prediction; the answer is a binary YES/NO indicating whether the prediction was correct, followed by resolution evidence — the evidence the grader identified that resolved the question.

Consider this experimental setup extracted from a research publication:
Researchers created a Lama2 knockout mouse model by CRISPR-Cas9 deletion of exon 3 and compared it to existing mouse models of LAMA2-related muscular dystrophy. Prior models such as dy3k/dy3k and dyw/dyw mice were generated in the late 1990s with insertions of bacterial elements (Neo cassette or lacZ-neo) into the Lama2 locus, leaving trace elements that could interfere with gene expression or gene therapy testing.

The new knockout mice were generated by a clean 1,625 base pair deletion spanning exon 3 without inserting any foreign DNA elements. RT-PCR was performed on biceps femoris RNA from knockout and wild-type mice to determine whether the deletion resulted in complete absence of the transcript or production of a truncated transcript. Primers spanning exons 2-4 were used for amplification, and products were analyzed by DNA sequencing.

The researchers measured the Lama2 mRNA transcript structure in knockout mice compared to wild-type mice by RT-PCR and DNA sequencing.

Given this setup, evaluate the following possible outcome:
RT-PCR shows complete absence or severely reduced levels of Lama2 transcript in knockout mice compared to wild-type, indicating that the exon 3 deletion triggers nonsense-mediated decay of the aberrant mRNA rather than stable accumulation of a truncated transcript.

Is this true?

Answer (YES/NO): NO